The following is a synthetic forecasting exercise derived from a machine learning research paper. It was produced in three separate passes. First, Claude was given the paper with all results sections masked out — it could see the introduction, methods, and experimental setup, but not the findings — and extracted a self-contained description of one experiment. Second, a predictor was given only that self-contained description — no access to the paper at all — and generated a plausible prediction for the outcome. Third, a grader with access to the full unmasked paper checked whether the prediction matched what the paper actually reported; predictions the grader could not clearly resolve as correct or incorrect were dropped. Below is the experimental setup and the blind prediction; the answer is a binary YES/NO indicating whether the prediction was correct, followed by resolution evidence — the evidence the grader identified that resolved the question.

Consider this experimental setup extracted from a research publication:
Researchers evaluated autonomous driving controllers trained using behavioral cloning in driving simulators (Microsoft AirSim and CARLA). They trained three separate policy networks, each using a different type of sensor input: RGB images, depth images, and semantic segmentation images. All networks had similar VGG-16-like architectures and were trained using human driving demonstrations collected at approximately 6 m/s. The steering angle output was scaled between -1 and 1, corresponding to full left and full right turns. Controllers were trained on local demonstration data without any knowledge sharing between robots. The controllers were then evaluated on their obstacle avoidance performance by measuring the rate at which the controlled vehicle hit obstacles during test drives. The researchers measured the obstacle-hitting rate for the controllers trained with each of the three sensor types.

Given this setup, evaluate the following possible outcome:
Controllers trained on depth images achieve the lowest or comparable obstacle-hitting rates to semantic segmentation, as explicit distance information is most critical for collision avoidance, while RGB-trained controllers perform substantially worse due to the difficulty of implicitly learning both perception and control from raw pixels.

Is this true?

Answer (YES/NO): YES